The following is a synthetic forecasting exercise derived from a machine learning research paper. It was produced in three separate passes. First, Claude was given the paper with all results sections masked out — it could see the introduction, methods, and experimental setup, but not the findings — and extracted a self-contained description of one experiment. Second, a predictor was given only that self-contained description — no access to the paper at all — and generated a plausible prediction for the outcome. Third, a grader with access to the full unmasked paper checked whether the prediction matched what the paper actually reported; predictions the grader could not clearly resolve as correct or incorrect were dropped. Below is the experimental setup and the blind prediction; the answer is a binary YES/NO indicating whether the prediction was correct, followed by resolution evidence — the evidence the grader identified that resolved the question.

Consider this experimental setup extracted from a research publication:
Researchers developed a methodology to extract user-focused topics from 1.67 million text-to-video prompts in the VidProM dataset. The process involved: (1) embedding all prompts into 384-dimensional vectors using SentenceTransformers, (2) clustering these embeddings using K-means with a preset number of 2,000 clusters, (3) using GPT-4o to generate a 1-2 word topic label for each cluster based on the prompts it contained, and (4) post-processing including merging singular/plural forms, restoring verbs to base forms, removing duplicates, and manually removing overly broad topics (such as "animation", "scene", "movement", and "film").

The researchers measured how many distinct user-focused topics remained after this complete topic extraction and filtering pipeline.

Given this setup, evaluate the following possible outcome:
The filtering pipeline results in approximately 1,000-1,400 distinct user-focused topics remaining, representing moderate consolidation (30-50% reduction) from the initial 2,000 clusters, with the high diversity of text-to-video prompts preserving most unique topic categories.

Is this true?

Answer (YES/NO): YES